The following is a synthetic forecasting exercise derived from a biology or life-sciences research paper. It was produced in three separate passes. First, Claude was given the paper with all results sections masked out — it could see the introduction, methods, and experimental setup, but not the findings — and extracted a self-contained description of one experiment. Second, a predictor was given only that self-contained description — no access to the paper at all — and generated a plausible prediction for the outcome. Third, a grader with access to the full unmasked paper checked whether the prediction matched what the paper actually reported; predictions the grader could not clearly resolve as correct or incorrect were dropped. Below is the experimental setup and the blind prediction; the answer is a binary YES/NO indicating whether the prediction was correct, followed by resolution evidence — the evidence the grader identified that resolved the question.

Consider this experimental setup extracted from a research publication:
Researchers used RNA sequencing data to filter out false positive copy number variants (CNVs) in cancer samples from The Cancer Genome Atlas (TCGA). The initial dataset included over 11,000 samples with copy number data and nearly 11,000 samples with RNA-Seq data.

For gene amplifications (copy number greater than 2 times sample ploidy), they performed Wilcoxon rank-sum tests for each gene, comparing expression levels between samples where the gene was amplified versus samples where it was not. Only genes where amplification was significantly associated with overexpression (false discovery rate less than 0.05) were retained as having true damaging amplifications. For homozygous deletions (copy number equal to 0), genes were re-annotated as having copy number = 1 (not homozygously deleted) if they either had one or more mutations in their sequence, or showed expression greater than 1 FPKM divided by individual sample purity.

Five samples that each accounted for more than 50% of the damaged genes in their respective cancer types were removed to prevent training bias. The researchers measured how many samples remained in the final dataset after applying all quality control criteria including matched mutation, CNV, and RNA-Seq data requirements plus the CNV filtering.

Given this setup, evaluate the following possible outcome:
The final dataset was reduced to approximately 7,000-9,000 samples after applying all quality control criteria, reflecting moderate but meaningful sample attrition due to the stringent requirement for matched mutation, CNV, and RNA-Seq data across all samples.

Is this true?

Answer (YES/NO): YES